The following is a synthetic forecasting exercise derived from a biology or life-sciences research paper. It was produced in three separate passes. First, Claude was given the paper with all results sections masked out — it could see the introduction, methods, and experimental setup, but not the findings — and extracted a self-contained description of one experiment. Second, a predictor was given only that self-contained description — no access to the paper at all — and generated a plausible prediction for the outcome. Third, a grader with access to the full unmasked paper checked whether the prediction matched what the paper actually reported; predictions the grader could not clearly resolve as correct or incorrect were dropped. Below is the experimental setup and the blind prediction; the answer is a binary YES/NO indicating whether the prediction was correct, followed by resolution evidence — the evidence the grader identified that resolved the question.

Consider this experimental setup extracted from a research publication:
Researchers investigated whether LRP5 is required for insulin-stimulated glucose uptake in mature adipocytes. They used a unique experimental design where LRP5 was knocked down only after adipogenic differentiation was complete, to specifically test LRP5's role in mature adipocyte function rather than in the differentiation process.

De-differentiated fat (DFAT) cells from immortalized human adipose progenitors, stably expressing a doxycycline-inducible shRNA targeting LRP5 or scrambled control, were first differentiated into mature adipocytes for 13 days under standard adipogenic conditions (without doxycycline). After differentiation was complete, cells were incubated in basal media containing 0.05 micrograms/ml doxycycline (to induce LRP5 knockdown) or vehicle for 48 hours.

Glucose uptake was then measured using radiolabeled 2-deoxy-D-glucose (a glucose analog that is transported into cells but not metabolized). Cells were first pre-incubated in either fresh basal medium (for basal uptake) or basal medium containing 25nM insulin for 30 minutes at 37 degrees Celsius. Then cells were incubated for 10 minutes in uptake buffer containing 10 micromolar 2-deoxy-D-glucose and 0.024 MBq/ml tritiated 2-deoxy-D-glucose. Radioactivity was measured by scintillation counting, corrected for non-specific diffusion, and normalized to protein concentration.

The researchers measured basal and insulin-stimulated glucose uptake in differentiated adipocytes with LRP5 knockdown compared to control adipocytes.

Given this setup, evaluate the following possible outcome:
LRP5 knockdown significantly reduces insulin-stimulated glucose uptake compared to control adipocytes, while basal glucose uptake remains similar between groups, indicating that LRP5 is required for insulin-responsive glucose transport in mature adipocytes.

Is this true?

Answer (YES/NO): NO